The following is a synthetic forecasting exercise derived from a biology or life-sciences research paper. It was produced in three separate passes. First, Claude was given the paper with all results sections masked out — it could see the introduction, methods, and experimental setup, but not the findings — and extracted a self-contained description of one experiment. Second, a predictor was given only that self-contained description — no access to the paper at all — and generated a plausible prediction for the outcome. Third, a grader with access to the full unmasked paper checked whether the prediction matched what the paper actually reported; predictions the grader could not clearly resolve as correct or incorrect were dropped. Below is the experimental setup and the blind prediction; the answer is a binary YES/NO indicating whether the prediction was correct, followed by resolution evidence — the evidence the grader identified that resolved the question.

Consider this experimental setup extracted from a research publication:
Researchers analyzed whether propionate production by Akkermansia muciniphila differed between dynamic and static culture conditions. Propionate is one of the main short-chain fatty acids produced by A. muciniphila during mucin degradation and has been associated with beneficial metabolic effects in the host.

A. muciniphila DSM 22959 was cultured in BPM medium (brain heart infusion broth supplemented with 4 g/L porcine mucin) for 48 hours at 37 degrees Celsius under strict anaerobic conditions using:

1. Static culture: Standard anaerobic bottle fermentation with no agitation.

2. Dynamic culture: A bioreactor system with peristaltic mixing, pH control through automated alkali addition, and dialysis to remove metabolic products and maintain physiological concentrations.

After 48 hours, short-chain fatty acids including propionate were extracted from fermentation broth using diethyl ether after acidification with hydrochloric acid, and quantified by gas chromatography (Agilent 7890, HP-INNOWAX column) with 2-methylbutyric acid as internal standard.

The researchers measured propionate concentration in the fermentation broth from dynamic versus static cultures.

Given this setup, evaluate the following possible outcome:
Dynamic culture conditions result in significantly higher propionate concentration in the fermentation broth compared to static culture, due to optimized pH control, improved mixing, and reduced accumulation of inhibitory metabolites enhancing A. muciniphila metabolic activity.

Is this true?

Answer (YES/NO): NO